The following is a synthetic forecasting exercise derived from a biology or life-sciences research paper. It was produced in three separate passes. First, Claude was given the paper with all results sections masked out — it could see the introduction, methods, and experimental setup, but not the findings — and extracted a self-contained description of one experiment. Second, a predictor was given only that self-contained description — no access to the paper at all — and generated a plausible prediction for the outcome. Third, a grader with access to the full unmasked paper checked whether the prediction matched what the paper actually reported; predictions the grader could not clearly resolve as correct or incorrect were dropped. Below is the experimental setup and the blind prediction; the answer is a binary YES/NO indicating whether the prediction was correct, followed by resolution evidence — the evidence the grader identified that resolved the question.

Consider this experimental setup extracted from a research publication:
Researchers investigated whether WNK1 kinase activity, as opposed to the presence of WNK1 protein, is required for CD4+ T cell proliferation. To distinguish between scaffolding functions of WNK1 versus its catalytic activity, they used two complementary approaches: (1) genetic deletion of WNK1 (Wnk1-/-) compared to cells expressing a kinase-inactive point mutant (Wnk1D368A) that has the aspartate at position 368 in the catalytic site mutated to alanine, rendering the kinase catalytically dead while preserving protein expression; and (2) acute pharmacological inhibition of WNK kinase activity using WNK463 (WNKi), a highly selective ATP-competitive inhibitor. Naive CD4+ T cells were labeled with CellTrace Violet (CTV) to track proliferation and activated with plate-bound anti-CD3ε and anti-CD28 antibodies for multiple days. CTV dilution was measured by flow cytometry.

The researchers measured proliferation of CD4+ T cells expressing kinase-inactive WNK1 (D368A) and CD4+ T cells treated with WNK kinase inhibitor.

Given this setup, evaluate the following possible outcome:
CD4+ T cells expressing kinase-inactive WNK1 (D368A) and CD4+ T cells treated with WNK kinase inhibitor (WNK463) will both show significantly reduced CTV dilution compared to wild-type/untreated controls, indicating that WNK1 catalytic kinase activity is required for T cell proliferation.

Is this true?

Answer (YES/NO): YES